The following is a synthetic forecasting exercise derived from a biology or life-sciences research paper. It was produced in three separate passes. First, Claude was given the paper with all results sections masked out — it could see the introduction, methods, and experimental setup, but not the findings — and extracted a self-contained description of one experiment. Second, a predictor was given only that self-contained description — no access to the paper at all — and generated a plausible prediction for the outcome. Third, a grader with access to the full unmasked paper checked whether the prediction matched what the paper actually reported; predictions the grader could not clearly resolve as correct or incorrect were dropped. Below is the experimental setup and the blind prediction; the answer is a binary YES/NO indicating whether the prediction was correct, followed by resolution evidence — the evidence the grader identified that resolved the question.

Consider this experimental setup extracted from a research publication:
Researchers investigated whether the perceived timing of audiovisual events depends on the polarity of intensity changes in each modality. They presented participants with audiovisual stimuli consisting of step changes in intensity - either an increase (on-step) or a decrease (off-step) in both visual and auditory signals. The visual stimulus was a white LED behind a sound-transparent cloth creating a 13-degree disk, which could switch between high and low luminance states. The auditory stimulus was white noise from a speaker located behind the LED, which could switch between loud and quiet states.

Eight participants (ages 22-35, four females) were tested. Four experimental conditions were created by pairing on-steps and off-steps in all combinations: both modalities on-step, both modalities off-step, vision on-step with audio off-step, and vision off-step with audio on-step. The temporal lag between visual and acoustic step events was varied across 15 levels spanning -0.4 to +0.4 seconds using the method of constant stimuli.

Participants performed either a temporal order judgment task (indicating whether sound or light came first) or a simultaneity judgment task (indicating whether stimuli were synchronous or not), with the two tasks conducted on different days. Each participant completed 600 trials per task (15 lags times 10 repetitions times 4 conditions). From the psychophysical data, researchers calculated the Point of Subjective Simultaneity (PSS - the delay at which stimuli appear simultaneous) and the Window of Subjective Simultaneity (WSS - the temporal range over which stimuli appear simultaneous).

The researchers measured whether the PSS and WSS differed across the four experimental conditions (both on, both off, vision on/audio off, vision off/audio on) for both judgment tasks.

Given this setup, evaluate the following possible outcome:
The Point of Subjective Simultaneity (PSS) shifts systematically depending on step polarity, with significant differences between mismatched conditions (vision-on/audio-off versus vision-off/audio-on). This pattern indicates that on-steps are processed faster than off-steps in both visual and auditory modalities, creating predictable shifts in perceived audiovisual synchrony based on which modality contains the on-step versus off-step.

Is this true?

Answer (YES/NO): NO